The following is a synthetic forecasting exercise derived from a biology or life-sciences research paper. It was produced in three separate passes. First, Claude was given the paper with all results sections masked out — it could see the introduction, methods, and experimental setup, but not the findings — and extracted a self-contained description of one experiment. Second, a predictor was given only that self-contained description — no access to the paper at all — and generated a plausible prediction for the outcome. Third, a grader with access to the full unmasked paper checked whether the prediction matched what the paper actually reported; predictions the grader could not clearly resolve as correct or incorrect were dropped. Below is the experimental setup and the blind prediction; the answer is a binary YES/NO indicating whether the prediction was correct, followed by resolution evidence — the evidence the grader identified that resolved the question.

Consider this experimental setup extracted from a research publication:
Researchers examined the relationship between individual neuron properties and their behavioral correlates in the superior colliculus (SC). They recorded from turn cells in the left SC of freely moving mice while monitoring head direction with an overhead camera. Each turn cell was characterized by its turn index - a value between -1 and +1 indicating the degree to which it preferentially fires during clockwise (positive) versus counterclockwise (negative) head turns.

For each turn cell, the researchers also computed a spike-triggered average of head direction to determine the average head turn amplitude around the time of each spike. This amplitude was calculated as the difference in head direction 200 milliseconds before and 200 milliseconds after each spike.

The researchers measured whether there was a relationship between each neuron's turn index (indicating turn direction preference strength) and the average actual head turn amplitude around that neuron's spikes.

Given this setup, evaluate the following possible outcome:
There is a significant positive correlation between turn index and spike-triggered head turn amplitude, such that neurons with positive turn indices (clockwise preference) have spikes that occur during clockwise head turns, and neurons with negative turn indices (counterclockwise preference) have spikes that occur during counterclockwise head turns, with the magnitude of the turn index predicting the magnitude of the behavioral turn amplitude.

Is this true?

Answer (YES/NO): YES